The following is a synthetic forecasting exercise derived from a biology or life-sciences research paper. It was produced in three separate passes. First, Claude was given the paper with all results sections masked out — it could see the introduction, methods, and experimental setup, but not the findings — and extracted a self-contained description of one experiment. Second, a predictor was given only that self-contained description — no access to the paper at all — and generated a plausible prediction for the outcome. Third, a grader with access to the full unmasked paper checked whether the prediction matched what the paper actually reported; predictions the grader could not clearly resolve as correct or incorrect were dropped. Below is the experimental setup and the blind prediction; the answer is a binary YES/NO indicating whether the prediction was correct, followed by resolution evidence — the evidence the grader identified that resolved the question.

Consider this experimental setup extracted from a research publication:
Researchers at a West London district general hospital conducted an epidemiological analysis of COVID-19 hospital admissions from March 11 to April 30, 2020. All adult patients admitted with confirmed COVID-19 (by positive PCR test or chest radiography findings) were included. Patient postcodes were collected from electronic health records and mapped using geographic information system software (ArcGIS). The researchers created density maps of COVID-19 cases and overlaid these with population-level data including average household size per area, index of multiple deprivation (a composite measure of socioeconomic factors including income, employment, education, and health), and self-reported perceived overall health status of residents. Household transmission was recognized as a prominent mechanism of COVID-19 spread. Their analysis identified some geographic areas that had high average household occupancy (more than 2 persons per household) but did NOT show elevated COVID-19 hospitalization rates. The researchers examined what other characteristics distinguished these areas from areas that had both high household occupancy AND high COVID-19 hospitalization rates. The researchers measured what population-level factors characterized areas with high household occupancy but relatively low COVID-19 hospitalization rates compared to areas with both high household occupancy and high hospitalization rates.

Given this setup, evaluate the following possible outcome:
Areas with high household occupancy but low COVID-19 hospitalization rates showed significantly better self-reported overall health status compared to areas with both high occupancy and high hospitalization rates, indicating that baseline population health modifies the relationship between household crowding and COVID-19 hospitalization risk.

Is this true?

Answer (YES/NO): YES